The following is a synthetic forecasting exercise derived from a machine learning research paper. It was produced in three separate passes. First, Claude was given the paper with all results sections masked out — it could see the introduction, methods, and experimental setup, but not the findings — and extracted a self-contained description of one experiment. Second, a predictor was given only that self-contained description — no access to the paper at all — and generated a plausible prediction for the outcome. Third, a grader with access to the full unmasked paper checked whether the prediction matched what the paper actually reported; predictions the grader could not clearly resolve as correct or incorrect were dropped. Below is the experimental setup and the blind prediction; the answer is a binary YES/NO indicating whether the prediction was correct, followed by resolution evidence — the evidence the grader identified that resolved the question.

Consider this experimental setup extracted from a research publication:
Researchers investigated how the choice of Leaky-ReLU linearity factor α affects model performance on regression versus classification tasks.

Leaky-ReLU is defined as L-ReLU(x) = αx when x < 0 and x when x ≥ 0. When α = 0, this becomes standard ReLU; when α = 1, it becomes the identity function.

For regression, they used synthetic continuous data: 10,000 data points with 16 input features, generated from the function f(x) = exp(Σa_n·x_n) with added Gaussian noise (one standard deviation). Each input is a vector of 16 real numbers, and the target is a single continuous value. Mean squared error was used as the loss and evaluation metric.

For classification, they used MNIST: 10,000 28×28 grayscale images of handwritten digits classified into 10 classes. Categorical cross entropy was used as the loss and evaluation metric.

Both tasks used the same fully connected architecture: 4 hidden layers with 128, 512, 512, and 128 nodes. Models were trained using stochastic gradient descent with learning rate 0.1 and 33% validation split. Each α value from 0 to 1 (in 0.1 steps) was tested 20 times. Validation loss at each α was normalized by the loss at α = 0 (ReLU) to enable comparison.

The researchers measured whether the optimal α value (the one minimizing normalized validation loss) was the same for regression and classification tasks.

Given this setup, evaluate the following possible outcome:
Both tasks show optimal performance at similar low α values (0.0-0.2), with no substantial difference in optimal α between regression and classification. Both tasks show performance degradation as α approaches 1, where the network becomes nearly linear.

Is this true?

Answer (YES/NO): YES